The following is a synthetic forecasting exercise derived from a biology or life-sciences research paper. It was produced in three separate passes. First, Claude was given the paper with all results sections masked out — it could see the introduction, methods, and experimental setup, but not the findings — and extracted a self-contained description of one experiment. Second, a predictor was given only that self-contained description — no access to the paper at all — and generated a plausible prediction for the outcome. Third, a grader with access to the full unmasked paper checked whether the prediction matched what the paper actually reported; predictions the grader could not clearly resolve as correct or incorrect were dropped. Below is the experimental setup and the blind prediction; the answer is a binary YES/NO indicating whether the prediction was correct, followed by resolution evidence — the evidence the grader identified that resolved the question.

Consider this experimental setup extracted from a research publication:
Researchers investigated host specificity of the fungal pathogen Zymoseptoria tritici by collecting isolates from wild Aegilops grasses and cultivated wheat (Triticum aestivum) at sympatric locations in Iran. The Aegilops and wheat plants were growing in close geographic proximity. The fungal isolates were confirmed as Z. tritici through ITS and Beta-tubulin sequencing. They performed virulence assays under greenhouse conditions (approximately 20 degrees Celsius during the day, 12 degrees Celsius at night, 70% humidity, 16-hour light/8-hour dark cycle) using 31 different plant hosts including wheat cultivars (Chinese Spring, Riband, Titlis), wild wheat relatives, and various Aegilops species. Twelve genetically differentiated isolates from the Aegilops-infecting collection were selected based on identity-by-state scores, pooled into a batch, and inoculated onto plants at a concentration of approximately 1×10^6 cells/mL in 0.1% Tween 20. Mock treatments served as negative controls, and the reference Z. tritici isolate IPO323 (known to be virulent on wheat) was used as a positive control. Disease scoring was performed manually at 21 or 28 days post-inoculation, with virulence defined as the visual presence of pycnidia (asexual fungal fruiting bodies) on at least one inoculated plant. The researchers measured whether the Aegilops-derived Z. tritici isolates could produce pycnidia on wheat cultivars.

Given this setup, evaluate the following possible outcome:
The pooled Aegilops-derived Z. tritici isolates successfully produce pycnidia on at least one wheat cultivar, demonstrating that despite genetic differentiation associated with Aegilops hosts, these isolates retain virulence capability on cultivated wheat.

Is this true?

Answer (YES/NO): NO